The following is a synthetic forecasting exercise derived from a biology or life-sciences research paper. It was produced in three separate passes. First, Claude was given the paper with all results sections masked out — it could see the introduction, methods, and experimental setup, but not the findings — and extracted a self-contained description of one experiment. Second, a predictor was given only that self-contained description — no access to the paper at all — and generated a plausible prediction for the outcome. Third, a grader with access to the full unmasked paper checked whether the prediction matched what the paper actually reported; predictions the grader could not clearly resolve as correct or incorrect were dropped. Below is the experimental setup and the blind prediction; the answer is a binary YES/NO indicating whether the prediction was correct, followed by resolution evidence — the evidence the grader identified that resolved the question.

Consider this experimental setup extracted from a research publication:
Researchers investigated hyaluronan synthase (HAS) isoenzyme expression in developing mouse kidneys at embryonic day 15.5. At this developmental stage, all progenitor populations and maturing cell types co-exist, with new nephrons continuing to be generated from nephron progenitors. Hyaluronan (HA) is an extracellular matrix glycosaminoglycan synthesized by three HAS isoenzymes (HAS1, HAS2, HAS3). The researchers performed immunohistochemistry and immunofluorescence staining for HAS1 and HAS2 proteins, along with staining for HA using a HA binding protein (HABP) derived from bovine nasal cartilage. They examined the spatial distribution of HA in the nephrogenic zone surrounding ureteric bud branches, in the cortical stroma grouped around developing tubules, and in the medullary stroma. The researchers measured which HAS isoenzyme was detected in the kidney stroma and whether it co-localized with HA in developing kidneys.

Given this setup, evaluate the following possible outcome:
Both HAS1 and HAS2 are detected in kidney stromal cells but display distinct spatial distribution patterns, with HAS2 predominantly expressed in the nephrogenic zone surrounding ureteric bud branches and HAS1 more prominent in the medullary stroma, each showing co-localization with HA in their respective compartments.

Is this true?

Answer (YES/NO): NO